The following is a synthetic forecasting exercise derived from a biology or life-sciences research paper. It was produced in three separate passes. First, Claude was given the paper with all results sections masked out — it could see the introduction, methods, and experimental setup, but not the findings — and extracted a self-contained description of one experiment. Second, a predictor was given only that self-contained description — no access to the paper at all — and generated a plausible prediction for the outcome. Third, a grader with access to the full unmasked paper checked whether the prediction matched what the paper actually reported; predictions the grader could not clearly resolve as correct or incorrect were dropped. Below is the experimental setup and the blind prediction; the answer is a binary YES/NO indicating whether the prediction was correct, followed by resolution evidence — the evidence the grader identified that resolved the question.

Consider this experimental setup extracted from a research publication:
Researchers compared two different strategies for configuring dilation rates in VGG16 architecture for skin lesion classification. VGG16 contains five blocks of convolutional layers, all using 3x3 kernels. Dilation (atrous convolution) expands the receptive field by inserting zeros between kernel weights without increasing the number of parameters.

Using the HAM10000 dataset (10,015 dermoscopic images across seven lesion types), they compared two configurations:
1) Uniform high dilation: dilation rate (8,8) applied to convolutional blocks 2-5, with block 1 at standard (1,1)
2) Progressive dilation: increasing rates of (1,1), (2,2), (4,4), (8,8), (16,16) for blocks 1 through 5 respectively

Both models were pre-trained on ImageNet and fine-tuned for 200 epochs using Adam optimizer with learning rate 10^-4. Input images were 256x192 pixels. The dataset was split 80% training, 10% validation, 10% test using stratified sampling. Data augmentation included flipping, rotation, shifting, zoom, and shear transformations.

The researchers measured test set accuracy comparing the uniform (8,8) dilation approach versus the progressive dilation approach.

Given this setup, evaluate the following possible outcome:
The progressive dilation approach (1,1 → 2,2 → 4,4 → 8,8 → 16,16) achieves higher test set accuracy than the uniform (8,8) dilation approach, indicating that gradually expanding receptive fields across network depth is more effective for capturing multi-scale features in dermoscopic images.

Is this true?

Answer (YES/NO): YES